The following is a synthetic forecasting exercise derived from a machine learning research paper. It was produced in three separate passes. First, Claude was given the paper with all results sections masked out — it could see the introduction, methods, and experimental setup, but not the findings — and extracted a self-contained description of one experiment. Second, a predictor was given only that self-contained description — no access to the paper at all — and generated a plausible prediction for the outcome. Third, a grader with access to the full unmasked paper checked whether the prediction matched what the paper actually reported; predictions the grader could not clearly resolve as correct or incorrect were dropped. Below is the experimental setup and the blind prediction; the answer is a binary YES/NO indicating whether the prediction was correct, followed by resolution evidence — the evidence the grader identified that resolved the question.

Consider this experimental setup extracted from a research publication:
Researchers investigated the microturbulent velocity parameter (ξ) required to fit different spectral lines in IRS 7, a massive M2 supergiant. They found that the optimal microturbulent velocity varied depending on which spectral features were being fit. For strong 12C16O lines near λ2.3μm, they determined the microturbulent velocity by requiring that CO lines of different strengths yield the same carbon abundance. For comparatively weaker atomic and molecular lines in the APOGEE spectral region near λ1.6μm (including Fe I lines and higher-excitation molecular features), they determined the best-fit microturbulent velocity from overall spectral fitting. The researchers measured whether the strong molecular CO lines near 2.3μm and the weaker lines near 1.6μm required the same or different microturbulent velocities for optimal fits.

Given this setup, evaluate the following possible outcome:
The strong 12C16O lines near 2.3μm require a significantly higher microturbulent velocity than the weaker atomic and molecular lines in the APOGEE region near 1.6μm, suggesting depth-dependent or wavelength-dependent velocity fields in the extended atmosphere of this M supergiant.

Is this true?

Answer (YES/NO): YES